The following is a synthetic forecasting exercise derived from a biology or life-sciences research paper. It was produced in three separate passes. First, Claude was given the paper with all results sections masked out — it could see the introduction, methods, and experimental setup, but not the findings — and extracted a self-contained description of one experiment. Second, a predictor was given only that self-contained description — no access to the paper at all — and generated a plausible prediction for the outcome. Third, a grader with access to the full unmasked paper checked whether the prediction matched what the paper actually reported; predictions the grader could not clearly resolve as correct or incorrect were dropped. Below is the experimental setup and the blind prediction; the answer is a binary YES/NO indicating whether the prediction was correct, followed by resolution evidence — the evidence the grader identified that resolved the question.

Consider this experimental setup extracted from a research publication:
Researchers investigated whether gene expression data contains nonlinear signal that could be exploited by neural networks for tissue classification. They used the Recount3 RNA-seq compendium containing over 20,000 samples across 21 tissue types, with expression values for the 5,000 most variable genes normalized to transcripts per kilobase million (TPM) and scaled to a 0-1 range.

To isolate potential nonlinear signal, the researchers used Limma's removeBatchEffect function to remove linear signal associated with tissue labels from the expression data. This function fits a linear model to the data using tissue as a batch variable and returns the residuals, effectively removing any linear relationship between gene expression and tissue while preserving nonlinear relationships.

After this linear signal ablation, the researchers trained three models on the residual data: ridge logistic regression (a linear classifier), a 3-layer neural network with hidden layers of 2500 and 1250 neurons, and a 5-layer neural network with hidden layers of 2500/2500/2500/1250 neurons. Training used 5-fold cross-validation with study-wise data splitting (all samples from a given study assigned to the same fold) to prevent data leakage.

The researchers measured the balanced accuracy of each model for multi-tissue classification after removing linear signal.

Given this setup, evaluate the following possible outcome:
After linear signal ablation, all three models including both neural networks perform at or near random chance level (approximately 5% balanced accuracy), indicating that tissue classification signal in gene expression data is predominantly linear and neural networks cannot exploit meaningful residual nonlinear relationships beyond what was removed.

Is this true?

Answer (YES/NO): NO